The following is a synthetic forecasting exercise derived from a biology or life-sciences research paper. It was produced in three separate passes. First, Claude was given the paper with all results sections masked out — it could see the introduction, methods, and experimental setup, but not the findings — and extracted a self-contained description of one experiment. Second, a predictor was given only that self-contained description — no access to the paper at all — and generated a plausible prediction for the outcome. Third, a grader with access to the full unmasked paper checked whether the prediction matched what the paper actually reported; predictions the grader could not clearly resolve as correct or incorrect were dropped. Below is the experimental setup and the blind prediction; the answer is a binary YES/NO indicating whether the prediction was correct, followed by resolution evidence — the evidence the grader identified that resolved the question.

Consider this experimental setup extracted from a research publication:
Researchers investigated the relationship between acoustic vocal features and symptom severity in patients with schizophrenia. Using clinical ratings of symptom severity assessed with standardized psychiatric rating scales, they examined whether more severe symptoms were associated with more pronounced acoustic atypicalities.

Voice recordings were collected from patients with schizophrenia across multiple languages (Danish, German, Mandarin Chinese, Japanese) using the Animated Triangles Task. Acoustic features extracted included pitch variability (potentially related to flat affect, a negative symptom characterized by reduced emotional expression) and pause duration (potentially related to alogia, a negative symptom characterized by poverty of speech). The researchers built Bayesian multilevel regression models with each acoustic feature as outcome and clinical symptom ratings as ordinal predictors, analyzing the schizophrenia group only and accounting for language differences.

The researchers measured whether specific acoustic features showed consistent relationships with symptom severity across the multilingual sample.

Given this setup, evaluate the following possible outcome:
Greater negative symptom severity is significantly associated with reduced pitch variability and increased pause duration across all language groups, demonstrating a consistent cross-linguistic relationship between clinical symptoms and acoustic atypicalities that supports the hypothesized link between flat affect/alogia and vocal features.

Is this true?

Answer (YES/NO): NO